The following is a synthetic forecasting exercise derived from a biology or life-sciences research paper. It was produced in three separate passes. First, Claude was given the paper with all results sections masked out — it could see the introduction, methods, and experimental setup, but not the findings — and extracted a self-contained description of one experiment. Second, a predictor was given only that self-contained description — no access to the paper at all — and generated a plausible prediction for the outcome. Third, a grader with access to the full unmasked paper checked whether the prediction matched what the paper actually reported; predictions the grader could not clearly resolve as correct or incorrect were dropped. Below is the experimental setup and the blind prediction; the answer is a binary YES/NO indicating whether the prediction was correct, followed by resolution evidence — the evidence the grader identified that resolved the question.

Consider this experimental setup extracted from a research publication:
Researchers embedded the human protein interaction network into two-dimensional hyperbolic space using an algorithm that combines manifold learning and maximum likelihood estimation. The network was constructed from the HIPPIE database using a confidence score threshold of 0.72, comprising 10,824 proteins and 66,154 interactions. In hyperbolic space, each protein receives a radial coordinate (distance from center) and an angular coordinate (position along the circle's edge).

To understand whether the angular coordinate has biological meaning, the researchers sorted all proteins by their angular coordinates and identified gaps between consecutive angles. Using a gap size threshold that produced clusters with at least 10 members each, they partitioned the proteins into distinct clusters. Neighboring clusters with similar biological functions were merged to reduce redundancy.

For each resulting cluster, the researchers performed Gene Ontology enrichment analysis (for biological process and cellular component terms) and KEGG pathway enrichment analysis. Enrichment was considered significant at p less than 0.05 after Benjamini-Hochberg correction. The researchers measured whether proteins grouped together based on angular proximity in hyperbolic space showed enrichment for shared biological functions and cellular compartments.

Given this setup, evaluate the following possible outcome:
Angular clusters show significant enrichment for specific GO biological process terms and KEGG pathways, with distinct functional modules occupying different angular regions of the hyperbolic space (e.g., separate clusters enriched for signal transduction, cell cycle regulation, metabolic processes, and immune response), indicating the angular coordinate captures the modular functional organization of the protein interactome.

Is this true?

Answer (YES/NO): YES